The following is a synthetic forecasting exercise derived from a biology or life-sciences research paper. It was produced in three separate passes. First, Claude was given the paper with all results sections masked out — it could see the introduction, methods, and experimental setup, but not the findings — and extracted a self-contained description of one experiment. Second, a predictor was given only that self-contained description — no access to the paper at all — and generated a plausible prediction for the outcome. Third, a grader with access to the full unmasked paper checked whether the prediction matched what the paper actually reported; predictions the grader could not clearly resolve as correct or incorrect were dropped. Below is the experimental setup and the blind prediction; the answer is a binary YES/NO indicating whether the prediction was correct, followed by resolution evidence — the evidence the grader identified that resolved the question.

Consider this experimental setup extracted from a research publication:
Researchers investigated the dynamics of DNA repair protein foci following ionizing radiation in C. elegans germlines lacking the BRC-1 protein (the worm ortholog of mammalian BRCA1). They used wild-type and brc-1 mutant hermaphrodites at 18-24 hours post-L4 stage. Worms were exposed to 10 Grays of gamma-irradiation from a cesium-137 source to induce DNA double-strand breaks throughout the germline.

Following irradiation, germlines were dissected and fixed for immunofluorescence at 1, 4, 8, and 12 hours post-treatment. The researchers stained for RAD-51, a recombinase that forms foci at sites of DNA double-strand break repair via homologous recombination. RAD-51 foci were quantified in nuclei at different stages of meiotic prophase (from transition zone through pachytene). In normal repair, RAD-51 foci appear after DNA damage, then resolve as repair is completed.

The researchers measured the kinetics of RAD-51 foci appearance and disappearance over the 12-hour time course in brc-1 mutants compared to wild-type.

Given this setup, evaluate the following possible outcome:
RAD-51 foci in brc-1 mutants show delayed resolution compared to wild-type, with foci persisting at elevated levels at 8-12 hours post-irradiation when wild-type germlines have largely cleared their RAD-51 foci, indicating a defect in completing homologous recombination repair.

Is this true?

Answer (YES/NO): NO